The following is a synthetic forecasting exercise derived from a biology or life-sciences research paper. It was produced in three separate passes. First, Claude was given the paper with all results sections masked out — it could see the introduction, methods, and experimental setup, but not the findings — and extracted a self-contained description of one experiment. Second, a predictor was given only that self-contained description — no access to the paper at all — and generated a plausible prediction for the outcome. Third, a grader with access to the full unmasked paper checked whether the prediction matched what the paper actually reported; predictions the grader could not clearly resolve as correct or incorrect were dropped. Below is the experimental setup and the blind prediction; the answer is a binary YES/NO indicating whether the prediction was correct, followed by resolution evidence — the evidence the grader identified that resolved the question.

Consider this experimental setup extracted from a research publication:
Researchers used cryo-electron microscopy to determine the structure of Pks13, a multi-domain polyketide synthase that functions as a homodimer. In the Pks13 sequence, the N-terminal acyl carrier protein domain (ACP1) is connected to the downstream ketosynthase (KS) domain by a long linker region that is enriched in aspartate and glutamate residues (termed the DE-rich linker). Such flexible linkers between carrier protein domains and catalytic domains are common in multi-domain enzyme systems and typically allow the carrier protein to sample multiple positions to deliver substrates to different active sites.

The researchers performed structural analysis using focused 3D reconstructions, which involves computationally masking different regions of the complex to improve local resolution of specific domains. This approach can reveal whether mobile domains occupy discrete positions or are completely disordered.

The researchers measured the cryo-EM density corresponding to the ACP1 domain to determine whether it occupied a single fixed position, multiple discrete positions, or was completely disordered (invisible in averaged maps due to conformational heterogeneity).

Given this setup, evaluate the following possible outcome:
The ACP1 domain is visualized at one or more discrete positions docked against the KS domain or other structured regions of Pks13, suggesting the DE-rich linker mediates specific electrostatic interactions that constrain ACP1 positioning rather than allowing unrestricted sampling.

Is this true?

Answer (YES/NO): YES